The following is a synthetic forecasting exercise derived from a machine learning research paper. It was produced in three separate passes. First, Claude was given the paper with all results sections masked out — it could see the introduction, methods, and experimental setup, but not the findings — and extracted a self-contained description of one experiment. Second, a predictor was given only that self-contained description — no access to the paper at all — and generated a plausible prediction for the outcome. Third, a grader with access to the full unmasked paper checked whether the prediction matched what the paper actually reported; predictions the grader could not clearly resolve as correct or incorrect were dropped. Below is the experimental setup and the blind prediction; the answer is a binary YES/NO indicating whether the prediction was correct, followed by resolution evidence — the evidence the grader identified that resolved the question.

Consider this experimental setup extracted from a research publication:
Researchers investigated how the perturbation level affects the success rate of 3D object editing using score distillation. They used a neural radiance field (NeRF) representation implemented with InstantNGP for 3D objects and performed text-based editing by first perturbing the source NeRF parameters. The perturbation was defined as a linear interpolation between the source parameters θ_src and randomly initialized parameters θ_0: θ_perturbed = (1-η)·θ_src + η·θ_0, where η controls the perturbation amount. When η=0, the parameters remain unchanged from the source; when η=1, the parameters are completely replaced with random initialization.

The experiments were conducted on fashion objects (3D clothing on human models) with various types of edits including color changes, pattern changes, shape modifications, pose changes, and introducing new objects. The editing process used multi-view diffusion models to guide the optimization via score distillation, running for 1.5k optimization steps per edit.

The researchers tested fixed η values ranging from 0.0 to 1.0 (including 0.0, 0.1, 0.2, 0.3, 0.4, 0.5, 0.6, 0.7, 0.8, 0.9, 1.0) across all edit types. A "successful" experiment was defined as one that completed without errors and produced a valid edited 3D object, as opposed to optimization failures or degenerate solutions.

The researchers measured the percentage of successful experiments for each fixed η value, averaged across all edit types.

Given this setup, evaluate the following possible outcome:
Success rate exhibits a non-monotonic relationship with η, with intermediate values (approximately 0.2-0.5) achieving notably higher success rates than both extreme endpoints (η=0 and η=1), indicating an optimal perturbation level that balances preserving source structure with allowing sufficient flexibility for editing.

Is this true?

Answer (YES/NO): NO